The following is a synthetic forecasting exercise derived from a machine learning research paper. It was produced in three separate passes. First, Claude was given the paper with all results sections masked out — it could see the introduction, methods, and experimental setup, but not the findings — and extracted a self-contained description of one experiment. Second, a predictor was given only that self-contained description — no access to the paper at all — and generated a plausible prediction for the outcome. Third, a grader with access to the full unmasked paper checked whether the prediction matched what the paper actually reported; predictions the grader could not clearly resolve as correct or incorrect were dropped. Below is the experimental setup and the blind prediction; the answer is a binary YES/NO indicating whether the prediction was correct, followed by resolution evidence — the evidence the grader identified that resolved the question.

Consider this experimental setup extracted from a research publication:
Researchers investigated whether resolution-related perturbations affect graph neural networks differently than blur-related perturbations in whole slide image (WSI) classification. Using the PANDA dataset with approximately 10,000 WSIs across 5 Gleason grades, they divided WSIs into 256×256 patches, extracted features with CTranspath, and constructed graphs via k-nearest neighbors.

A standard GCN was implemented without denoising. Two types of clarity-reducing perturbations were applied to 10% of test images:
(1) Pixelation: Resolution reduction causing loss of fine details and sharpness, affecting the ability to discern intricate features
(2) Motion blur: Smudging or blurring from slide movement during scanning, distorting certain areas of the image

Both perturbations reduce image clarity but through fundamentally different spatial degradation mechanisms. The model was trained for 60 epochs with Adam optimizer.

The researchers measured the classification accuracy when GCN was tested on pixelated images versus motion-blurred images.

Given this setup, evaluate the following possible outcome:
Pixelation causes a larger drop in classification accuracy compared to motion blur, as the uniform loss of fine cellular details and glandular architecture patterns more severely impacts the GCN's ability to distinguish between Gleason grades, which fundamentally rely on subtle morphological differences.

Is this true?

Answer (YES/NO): NO